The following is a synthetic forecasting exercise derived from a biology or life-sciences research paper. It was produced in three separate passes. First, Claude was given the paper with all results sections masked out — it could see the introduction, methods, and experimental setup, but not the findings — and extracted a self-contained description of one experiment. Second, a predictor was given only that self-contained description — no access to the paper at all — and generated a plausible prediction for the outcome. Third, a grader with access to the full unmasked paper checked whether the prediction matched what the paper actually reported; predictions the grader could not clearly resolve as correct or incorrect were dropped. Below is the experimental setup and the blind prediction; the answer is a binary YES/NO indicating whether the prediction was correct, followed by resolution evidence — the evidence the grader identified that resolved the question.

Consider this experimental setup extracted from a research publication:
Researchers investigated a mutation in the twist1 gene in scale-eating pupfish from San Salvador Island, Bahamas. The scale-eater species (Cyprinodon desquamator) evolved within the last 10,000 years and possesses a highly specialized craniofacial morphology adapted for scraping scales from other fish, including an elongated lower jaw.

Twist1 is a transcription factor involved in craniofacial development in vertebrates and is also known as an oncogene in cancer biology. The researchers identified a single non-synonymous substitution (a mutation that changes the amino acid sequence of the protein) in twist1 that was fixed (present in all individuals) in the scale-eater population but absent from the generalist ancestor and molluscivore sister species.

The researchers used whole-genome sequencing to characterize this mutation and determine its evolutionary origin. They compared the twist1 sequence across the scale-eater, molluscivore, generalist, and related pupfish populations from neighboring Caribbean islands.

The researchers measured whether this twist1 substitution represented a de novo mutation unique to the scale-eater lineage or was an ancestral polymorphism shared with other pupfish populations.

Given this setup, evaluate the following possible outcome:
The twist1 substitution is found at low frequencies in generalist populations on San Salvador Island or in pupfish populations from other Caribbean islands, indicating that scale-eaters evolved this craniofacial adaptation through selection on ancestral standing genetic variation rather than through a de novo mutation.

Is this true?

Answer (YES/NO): NO